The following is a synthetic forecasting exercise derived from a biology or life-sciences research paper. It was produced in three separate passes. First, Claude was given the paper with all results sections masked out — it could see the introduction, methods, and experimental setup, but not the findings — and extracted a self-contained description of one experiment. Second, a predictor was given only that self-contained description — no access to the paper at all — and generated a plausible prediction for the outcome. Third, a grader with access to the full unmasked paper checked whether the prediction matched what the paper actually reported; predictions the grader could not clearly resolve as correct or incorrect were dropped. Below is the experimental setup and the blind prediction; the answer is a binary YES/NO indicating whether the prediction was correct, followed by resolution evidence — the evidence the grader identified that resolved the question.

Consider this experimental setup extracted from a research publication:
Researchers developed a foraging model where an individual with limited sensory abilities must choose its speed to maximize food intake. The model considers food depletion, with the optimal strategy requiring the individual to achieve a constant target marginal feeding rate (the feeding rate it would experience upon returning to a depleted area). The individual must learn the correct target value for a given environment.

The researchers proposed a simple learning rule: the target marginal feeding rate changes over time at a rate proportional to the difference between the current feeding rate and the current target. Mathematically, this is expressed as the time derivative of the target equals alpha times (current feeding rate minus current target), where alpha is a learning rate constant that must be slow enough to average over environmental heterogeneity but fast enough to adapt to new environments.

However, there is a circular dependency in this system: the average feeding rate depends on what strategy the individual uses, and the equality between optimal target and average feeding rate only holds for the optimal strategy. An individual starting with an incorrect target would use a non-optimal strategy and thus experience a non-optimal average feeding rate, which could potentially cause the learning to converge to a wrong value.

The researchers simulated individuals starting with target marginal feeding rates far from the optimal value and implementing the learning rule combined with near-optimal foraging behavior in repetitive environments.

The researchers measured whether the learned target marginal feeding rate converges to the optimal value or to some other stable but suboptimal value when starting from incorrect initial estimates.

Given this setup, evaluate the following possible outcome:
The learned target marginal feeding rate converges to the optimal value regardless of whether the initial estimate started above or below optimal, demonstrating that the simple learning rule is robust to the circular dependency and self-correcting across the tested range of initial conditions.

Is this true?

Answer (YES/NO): YES